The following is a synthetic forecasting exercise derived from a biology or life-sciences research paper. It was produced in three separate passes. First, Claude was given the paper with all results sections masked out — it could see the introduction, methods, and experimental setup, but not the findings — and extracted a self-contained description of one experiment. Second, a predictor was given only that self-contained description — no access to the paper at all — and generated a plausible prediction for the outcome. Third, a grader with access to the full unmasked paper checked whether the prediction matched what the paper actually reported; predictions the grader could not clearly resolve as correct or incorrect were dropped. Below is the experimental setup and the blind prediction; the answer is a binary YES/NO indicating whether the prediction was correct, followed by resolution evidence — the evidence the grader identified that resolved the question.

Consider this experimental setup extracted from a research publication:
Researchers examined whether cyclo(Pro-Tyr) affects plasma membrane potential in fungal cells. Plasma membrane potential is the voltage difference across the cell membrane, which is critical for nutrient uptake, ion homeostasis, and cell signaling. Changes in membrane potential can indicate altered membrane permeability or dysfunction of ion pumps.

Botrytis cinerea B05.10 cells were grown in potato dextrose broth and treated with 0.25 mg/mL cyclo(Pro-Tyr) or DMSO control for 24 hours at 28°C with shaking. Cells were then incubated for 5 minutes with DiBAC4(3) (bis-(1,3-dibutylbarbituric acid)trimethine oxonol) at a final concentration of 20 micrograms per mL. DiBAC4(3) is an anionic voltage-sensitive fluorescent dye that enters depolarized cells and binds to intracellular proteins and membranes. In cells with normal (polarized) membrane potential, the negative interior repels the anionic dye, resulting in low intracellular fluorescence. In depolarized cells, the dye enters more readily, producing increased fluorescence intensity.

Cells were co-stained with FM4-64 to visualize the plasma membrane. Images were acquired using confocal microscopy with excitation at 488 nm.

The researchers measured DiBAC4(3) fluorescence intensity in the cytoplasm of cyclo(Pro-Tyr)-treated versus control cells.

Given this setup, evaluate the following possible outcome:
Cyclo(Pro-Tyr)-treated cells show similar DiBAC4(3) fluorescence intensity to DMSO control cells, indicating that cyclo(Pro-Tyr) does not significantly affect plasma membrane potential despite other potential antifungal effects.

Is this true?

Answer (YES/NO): NO